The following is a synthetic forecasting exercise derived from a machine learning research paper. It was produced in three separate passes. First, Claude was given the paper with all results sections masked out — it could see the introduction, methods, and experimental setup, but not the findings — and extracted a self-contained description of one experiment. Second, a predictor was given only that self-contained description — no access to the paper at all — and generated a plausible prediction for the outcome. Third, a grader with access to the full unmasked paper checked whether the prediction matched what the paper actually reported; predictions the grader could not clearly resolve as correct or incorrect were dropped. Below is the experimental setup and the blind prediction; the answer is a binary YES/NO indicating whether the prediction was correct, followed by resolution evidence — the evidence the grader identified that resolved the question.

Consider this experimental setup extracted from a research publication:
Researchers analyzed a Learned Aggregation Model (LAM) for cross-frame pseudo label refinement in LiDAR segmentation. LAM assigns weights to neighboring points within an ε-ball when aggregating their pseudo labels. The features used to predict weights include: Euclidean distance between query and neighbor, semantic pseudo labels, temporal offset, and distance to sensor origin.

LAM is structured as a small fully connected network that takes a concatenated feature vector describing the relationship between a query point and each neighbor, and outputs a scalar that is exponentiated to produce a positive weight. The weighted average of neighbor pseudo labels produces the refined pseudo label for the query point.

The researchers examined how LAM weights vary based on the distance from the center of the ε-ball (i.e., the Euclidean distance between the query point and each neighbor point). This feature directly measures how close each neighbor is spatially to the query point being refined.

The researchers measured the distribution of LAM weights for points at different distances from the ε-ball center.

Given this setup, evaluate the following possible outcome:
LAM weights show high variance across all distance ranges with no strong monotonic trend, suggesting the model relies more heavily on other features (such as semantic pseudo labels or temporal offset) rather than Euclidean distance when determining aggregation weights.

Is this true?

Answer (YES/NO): YES